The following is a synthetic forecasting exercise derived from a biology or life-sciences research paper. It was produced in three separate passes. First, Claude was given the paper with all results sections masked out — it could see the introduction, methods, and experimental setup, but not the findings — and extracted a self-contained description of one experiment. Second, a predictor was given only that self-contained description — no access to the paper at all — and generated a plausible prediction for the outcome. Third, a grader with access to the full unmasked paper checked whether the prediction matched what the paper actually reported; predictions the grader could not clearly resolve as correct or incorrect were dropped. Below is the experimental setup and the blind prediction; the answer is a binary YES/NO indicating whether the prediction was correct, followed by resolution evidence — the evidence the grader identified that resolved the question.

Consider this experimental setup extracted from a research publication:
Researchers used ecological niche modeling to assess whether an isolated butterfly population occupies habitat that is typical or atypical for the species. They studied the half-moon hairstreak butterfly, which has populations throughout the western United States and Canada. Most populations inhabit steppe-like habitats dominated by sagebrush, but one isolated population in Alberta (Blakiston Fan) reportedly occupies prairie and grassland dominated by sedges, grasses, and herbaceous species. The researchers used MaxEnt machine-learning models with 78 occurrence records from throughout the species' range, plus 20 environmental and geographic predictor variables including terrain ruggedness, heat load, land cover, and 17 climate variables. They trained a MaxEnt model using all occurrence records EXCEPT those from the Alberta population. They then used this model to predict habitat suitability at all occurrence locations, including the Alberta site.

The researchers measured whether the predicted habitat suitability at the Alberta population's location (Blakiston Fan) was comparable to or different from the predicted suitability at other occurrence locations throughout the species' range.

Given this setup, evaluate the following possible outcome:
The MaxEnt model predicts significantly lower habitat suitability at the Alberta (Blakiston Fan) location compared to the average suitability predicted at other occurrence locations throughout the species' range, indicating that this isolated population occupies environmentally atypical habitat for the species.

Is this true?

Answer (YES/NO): YES